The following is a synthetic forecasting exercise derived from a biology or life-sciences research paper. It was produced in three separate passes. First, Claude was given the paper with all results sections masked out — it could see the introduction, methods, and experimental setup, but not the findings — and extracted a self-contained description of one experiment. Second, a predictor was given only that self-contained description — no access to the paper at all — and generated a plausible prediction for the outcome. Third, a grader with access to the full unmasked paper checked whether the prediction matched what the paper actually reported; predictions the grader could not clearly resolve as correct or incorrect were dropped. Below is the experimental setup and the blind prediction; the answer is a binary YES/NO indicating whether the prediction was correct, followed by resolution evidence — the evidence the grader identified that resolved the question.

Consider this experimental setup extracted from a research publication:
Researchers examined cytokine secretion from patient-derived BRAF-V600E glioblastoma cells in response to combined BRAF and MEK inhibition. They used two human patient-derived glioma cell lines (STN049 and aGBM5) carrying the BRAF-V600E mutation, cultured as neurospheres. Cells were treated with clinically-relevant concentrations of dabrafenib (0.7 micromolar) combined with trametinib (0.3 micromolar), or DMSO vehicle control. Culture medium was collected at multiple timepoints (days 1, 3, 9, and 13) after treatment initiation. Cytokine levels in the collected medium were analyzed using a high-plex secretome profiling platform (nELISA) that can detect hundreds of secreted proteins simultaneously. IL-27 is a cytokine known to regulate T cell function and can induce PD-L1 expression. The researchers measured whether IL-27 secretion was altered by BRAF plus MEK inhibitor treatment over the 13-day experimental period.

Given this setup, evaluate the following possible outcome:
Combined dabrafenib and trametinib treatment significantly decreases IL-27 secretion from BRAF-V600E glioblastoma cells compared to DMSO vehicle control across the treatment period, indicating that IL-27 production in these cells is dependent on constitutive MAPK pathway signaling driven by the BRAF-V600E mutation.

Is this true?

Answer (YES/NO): NO